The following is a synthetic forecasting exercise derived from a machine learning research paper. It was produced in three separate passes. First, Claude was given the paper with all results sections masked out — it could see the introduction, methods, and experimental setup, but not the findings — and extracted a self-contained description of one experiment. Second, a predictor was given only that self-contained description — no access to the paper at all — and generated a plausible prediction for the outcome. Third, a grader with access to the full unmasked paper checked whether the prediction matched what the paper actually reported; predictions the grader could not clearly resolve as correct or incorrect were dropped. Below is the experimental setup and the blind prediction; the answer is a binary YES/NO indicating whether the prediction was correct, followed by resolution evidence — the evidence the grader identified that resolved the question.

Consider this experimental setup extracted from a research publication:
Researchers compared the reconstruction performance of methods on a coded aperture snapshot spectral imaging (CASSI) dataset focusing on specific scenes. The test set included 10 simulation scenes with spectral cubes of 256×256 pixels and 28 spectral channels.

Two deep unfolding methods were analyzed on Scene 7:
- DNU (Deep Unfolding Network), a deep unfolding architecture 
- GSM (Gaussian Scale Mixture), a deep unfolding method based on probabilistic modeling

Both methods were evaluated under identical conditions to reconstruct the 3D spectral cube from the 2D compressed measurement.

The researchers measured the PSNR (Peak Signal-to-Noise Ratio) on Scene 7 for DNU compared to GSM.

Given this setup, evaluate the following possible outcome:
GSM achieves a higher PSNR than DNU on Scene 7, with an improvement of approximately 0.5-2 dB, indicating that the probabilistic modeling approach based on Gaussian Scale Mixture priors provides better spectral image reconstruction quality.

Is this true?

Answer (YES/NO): YES